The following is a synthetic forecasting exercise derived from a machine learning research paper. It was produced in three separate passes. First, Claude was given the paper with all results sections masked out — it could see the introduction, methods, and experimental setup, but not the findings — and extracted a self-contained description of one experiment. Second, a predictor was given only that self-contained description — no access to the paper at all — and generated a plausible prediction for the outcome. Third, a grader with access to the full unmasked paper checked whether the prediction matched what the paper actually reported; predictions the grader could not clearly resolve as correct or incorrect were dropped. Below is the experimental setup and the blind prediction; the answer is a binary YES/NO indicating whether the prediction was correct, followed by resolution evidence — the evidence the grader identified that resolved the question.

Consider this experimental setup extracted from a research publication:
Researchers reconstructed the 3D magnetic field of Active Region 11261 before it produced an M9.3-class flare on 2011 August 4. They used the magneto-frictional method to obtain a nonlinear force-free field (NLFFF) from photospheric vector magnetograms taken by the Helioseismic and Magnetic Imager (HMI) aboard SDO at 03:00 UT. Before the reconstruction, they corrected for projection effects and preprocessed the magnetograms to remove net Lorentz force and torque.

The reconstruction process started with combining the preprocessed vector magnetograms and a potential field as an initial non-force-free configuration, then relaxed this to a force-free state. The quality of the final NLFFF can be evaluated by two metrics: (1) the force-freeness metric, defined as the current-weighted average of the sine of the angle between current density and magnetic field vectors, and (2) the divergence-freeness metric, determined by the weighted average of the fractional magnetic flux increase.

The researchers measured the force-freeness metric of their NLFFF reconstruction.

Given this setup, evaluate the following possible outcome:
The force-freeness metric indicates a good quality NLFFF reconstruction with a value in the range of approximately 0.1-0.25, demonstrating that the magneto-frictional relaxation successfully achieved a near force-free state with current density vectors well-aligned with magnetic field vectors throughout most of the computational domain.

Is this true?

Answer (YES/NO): YES